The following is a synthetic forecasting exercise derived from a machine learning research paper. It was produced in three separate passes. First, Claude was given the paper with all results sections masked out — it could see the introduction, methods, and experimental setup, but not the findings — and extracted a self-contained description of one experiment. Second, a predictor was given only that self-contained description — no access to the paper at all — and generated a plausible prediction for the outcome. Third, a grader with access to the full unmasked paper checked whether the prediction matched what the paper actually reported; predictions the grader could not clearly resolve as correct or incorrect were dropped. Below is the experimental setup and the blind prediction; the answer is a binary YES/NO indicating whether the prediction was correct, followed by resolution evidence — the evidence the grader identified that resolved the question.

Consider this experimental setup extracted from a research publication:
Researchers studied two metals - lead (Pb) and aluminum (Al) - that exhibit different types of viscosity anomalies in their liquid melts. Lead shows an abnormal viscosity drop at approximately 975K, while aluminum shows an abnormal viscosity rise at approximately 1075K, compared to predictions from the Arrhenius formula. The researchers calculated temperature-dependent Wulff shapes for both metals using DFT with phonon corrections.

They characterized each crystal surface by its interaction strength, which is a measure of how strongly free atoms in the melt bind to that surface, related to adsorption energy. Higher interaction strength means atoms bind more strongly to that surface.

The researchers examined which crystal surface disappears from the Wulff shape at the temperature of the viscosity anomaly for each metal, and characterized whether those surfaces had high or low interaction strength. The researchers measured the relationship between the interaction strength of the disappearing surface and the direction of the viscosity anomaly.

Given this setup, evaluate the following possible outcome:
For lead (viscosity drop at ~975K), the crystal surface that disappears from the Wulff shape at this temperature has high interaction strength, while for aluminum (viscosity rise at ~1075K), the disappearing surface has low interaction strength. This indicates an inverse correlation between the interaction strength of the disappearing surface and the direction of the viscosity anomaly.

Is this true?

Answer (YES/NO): YES